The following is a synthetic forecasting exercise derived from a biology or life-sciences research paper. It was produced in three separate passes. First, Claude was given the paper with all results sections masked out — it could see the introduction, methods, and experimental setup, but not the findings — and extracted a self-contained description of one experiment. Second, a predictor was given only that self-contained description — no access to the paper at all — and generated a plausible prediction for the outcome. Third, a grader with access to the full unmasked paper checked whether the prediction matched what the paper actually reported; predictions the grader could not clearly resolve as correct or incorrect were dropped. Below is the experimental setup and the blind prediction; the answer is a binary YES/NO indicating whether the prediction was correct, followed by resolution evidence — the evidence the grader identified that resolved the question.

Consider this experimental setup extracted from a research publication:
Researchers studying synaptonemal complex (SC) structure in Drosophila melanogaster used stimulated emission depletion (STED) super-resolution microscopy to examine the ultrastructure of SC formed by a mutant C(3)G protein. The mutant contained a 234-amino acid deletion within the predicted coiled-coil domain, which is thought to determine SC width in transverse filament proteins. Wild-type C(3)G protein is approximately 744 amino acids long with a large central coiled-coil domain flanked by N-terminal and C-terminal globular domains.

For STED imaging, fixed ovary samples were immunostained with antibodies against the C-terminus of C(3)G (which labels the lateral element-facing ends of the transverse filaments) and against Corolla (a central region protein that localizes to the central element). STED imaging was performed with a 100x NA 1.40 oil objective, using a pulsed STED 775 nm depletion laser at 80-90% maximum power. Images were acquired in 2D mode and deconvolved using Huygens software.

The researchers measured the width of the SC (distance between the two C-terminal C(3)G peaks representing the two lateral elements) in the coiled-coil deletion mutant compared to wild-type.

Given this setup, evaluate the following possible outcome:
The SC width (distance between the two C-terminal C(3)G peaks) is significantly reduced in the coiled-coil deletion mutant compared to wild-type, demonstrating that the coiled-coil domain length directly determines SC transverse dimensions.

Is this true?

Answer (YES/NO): YES